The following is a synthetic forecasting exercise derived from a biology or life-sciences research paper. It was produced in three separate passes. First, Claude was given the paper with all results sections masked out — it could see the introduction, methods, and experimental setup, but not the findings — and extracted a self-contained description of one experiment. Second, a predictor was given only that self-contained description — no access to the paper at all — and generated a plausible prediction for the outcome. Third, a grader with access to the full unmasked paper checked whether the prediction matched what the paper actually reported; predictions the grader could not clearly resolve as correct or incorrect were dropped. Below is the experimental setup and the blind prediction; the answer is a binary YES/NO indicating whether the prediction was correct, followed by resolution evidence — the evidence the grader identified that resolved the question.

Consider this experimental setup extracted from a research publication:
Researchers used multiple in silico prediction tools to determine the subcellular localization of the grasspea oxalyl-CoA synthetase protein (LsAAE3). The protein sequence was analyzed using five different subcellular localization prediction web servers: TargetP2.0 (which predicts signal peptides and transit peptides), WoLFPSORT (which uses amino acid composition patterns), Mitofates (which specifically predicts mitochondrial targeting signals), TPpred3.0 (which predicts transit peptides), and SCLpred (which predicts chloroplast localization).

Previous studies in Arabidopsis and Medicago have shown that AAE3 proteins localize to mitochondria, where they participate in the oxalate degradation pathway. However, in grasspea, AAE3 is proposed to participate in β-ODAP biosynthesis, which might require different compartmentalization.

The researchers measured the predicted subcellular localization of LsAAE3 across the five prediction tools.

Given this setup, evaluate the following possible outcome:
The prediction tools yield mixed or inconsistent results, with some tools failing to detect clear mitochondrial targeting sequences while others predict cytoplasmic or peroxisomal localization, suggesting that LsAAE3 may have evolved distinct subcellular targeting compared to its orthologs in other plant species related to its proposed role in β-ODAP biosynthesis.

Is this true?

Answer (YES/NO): NO